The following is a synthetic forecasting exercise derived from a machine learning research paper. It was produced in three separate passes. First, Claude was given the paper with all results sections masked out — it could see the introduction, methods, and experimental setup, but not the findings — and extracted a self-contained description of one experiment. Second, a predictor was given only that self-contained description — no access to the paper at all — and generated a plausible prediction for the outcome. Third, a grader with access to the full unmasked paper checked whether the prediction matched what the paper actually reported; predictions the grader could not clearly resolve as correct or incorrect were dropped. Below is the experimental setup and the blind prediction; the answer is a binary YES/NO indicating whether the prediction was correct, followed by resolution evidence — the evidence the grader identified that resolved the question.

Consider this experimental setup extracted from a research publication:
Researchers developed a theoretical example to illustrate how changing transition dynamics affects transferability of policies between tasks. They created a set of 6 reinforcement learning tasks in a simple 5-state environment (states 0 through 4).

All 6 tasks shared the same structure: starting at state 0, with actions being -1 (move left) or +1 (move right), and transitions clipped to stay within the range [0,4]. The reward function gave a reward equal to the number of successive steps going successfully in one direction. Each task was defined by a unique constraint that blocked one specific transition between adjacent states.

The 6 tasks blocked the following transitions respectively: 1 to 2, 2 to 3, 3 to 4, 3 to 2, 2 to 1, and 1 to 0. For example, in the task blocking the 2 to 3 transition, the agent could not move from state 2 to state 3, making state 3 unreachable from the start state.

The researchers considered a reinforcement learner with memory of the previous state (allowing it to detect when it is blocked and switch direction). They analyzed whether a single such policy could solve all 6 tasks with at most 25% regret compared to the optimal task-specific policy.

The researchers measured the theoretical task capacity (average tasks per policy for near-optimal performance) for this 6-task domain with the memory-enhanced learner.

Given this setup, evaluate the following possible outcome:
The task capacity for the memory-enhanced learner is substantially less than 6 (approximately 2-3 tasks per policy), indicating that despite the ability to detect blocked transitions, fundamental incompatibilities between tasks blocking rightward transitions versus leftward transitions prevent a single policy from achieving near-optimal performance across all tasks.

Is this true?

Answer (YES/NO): YES